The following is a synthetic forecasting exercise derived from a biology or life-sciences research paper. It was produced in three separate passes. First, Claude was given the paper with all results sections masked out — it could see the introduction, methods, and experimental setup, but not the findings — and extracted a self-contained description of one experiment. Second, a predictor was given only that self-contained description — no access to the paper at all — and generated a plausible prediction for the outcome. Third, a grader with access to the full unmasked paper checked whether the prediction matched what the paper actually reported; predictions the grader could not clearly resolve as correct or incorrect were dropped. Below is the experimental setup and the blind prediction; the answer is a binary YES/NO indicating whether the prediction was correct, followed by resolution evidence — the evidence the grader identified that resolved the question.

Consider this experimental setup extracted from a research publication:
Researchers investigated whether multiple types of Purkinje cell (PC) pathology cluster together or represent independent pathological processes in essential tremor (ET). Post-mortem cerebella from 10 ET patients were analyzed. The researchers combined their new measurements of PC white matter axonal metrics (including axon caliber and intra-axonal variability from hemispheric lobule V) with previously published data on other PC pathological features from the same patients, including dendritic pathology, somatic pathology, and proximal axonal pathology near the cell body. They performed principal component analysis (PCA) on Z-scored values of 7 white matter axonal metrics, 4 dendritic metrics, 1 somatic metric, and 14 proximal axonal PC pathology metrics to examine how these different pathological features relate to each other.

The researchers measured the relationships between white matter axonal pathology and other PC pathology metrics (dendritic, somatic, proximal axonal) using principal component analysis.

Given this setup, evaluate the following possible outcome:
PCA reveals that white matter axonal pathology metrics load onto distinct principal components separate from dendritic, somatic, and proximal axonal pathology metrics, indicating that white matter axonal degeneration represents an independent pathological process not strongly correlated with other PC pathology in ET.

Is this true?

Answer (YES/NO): YES